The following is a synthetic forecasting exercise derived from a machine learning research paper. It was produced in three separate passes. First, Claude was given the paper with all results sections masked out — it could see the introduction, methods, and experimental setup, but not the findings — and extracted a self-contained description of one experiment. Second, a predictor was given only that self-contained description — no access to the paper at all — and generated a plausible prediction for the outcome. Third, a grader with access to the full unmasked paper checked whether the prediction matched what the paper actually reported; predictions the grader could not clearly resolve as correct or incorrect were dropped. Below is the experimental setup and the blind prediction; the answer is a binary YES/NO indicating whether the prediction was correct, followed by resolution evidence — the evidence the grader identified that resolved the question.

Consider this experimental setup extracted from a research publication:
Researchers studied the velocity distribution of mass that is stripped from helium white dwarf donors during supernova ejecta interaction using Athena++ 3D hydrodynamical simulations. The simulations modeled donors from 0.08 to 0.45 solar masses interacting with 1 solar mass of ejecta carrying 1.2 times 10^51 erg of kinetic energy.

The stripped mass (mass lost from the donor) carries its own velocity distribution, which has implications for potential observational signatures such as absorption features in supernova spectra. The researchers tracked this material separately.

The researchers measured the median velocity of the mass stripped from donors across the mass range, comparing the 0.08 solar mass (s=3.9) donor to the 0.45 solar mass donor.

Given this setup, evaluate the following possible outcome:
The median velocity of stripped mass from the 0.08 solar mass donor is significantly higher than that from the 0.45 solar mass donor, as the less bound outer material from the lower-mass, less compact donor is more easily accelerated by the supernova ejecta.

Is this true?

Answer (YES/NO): NO